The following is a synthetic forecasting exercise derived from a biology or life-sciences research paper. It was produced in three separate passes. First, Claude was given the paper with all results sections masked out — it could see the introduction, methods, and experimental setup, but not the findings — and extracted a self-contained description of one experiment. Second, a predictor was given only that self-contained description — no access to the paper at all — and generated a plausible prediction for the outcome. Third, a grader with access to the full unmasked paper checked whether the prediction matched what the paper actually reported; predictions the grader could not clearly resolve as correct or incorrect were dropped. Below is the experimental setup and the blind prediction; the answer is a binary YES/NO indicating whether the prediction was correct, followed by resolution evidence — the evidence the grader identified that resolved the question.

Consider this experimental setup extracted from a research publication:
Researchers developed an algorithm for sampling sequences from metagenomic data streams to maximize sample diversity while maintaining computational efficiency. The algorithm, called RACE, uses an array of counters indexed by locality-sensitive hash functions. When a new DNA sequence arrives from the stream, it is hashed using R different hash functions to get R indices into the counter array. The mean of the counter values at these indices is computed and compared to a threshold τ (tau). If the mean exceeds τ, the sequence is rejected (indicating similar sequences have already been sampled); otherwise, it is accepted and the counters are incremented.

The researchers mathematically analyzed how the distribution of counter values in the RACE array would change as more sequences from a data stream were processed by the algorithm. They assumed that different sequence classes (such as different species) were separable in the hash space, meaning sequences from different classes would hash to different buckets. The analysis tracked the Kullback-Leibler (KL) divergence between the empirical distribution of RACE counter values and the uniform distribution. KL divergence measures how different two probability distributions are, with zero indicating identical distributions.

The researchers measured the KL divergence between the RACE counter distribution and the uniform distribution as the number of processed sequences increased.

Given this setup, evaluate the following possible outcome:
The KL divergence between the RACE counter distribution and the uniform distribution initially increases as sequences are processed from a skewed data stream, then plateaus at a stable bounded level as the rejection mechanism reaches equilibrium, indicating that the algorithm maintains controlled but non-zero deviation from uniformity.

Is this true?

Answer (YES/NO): NO